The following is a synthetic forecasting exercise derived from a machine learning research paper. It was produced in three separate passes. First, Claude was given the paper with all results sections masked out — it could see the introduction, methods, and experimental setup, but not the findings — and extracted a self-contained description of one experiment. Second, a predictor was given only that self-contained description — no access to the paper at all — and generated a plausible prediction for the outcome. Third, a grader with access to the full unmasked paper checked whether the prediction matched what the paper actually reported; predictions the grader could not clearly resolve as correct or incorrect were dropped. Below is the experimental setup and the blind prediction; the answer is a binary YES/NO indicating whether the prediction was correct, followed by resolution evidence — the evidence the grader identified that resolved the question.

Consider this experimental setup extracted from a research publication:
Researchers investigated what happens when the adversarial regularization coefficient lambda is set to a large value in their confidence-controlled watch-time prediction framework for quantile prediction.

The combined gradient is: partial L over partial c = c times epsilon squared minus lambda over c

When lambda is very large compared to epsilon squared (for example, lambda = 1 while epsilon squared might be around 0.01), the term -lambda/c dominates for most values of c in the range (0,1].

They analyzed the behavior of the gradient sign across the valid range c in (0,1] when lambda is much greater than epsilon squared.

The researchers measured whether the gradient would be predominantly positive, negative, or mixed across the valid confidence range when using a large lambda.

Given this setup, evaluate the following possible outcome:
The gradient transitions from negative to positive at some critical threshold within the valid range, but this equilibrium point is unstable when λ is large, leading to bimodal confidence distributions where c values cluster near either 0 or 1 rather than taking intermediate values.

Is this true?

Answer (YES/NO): NO